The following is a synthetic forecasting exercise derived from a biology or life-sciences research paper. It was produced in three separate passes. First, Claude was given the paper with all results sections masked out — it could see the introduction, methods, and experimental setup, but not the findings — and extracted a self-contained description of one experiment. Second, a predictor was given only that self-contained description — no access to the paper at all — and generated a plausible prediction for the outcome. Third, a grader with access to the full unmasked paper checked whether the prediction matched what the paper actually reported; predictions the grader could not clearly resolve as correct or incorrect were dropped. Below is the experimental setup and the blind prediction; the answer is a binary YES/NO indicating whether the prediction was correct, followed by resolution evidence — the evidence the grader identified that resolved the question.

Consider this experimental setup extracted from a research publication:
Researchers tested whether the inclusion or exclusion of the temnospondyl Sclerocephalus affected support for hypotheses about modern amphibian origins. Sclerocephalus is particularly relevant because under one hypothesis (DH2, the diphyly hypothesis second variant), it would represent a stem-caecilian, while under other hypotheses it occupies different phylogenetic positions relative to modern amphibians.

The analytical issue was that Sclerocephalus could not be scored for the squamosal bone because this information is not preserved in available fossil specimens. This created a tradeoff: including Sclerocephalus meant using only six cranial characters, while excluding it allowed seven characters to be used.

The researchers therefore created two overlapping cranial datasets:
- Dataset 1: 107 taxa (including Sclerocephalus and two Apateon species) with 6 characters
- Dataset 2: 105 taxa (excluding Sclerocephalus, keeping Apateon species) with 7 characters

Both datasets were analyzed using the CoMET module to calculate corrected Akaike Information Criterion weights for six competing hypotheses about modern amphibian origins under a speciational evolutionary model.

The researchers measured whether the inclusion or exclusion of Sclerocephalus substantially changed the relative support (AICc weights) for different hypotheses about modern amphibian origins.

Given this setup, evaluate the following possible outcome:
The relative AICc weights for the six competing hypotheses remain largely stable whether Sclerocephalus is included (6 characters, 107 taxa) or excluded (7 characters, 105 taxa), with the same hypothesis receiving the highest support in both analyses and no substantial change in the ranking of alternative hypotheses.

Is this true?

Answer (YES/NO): YES